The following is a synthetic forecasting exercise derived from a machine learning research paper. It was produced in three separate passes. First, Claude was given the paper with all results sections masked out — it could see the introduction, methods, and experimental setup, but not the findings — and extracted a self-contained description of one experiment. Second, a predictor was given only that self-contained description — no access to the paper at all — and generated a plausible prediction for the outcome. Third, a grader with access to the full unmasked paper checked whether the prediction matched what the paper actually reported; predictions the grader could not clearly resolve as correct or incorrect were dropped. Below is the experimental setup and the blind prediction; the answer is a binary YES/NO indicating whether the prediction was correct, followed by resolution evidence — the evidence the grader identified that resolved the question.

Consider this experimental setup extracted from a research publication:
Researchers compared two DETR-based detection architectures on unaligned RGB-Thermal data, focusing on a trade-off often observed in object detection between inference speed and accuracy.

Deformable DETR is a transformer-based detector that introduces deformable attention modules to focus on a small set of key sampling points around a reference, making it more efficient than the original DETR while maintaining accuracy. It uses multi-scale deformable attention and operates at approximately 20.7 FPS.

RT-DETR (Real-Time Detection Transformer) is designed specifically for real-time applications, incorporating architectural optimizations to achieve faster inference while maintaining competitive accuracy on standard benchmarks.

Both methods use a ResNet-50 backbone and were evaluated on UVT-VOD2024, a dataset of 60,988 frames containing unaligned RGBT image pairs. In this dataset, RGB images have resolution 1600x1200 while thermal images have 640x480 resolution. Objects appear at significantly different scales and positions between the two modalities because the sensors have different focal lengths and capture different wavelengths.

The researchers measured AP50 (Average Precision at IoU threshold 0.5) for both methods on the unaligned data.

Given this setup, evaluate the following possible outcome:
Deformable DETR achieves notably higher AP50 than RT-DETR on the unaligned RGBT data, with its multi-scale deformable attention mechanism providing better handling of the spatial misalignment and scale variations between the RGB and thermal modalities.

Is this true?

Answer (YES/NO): NO